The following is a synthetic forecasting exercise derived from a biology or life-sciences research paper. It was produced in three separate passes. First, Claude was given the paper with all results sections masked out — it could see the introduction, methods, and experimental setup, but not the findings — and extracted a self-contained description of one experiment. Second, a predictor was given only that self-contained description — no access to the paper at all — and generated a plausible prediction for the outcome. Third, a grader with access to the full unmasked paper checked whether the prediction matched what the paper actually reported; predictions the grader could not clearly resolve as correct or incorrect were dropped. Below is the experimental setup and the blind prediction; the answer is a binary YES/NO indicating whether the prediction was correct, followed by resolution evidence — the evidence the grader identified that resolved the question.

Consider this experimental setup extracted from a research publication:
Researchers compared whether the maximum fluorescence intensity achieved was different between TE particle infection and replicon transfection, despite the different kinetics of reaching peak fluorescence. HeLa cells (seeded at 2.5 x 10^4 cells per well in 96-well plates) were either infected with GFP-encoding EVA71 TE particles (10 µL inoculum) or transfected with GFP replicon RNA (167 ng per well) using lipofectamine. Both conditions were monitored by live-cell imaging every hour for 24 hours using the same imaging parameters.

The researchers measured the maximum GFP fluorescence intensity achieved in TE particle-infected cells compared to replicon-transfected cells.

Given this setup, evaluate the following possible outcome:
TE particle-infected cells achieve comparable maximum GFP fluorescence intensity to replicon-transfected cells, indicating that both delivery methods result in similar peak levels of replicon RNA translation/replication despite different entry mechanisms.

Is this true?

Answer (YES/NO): YES